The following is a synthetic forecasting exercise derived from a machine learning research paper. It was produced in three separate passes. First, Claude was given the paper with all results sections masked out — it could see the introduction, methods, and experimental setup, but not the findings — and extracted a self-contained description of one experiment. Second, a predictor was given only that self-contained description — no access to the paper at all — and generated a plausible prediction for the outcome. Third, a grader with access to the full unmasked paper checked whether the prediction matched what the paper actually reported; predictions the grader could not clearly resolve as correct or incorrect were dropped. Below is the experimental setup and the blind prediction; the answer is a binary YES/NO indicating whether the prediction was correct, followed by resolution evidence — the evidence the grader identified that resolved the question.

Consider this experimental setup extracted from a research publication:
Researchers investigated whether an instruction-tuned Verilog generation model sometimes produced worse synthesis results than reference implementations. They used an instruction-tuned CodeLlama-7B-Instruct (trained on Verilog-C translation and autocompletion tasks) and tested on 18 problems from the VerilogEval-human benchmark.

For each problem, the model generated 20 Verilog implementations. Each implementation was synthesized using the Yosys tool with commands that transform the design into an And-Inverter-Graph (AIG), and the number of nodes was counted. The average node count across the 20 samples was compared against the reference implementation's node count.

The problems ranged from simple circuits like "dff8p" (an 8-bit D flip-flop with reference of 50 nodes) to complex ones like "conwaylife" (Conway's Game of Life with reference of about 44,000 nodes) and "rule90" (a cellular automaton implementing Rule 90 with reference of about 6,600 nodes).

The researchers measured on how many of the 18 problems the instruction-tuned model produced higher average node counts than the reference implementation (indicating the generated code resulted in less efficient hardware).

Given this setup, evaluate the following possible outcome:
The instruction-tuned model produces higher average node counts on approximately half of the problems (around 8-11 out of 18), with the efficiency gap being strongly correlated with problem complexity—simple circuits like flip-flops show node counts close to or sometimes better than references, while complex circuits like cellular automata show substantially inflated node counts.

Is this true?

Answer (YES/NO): NO